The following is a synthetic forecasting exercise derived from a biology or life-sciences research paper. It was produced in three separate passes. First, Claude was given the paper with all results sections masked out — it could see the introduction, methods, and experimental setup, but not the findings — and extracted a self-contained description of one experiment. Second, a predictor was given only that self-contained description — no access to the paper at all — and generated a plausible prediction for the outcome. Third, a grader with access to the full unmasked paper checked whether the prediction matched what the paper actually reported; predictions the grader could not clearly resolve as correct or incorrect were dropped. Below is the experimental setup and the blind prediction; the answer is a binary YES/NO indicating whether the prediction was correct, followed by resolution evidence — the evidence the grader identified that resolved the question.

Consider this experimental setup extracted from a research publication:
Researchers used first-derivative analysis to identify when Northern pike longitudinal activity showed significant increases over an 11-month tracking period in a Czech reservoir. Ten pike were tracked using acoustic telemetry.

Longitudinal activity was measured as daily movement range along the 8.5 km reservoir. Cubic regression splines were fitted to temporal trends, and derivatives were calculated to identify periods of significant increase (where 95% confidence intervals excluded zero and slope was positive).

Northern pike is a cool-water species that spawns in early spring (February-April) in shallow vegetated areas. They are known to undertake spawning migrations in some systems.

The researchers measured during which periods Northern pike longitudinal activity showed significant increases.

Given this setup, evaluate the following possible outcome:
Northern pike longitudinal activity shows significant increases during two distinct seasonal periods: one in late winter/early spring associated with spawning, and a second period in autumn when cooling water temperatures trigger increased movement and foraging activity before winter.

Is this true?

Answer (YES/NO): YES